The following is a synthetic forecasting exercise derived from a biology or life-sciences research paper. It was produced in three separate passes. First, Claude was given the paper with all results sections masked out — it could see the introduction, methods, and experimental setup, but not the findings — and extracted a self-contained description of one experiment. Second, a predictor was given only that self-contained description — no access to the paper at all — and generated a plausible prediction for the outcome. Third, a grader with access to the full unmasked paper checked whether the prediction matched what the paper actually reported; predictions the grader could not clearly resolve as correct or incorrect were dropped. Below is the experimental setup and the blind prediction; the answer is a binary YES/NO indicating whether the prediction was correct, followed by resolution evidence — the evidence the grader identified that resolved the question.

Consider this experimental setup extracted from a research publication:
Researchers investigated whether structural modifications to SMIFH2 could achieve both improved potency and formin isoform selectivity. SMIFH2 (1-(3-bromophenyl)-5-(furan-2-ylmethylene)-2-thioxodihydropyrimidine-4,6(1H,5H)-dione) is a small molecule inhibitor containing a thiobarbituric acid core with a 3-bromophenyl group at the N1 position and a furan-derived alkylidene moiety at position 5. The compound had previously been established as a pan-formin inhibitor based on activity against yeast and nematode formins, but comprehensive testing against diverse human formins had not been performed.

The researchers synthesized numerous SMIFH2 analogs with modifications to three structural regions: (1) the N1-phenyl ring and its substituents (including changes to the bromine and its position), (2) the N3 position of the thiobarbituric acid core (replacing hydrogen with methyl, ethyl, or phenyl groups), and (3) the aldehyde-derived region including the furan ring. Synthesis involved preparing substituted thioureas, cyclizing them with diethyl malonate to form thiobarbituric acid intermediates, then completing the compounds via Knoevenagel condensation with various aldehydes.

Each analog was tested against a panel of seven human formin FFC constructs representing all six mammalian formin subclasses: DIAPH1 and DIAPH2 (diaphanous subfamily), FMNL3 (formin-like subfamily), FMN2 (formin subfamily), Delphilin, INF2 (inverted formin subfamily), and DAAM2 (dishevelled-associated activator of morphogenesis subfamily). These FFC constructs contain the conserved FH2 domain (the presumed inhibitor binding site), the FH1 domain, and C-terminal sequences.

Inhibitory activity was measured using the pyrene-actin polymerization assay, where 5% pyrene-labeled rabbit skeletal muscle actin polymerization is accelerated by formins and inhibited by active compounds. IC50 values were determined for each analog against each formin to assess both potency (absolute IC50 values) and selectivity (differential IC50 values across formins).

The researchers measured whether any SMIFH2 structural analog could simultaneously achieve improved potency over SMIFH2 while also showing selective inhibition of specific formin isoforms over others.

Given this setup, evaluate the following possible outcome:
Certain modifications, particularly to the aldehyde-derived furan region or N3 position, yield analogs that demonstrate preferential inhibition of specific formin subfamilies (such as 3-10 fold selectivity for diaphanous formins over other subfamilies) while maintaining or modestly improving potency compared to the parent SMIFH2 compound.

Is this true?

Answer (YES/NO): NO